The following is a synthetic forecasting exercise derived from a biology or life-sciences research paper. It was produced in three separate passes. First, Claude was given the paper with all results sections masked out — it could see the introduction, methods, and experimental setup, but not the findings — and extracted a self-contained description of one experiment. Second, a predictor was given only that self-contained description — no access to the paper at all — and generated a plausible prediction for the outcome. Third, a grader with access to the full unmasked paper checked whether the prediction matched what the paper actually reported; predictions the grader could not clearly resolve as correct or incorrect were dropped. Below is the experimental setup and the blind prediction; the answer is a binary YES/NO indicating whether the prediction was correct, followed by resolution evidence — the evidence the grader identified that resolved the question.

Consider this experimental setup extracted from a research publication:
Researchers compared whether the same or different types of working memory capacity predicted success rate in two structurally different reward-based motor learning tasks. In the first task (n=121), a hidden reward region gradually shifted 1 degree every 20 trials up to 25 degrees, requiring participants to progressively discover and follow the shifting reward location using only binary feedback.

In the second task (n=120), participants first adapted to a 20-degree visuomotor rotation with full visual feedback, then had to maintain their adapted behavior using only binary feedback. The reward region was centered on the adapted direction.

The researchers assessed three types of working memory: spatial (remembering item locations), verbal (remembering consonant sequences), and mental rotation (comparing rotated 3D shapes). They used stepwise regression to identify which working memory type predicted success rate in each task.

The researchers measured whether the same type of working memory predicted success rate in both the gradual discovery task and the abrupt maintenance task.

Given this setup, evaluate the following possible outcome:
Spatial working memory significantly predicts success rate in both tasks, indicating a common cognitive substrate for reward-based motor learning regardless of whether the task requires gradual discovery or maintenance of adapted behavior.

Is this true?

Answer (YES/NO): NO